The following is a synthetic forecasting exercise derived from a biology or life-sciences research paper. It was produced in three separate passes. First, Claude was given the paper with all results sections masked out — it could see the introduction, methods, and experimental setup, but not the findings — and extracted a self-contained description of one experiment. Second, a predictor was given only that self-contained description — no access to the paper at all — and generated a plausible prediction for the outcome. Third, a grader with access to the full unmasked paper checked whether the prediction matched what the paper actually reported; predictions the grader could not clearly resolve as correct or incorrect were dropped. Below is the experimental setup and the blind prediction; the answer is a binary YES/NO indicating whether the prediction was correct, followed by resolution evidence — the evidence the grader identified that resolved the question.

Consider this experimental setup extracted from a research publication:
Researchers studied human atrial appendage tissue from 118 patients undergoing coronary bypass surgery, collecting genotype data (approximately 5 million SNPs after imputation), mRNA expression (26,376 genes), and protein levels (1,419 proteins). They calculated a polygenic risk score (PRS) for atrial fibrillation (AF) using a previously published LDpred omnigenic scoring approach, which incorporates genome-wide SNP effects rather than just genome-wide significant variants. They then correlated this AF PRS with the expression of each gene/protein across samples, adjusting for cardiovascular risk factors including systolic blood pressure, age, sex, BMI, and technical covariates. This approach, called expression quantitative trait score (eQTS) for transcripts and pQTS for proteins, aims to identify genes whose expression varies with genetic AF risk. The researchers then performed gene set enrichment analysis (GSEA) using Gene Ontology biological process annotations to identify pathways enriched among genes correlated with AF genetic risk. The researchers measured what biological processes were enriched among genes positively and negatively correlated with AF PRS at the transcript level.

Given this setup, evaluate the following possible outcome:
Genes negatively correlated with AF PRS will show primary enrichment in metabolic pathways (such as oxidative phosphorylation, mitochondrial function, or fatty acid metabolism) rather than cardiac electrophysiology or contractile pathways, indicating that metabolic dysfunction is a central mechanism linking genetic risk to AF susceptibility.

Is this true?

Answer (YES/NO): NO